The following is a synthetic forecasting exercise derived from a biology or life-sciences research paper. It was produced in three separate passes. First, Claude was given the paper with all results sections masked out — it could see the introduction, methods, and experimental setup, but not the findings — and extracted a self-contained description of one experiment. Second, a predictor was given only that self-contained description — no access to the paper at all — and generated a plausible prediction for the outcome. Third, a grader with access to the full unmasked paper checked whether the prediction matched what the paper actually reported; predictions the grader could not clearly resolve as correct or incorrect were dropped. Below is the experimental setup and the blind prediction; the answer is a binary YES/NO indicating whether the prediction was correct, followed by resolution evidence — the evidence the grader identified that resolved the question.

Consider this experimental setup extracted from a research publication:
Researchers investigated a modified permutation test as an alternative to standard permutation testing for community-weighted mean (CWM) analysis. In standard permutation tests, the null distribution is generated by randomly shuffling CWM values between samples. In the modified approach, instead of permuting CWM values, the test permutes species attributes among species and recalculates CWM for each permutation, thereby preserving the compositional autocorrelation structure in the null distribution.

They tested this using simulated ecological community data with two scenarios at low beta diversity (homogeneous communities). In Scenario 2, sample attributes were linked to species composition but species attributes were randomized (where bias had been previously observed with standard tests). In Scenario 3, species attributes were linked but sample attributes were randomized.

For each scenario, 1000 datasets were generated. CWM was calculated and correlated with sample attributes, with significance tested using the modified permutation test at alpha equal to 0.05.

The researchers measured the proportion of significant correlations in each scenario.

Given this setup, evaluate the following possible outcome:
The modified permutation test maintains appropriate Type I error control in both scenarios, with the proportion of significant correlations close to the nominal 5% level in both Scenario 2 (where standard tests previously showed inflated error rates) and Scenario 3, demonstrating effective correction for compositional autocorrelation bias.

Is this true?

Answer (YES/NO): NO